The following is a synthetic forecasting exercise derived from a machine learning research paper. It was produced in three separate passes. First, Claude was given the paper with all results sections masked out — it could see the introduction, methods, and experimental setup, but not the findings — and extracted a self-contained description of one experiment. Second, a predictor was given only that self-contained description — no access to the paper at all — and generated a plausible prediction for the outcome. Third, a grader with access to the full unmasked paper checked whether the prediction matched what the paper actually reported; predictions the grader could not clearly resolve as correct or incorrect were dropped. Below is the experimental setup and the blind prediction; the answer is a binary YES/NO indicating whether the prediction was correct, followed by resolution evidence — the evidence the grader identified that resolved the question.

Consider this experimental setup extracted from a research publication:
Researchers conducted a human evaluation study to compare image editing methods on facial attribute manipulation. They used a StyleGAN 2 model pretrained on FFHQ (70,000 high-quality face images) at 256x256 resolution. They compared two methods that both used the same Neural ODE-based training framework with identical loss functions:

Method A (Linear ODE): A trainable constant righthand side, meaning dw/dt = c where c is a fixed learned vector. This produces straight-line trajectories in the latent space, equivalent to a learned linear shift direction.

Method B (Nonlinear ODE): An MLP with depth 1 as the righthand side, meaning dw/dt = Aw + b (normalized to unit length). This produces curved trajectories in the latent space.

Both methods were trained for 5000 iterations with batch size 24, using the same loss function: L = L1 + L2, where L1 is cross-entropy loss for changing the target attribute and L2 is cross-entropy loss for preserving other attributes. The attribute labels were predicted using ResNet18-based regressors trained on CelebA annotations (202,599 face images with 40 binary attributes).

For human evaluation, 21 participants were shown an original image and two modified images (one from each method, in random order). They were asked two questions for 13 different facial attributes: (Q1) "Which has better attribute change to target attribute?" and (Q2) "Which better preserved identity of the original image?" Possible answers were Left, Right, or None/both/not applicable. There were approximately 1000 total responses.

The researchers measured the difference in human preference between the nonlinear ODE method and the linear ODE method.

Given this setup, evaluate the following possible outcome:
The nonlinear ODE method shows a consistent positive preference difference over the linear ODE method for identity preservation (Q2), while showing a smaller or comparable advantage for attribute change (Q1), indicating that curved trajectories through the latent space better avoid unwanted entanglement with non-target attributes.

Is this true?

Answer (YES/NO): NO